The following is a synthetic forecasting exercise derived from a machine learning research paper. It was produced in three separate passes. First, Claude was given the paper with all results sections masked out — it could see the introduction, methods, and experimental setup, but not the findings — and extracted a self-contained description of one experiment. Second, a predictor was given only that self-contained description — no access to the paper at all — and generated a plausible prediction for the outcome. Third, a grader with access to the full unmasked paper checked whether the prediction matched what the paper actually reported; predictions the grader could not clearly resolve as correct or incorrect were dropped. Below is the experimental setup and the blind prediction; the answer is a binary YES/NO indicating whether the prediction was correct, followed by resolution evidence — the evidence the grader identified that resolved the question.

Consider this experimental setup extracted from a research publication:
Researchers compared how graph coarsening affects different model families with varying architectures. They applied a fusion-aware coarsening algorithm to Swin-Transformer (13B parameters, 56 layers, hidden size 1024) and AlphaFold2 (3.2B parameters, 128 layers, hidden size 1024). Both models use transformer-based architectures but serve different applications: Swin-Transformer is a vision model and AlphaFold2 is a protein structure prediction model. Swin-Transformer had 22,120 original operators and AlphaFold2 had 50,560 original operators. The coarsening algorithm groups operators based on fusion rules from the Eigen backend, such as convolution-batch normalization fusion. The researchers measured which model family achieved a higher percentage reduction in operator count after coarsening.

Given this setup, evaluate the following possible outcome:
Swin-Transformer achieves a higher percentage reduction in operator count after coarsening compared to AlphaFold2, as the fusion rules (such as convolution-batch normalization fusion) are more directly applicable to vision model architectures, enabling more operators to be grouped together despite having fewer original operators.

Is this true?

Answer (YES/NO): NO